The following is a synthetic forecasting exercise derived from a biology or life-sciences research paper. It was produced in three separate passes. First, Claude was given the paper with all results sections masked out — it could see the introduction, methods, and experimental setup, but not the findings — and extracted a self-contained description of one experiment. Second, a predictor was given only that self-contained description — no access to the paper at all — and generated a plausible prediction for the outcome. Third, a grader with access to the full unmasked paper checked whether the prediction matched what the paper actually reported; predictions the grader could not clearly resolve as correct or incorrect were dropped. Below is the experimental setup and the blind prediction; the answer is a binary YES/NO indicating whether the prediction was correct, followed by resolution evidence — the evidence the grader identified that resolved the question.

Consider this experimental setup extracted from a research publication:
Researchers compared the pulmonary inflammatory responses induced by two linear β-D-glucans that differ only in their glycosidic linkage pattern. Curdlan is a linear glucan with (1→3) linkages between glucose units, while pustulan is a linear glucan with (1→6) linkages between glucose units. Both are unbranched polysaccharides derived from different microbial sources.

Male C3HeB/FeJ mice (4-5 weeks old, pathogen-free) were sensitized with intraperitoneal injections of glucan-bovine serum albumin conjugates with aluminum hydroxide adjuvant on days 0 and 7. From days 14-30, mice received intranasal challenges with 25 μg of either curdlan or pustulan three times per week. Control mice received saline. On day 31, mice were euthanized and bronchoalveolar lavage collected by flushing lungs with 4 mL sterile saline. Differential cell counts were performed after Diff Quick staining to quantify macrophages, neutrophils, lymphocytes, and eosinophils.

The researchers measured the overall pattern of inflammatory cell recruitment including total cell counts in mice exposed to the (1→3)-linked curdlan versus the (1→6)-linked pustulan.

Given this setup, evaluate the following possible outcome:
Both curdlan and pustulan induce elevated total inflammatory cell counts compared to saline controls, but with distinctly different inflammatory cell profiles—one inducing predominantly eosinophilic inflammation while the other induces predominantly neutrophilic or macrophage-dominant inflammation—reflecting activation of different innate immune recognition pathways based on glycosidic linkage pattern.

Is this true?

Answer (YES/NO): NO